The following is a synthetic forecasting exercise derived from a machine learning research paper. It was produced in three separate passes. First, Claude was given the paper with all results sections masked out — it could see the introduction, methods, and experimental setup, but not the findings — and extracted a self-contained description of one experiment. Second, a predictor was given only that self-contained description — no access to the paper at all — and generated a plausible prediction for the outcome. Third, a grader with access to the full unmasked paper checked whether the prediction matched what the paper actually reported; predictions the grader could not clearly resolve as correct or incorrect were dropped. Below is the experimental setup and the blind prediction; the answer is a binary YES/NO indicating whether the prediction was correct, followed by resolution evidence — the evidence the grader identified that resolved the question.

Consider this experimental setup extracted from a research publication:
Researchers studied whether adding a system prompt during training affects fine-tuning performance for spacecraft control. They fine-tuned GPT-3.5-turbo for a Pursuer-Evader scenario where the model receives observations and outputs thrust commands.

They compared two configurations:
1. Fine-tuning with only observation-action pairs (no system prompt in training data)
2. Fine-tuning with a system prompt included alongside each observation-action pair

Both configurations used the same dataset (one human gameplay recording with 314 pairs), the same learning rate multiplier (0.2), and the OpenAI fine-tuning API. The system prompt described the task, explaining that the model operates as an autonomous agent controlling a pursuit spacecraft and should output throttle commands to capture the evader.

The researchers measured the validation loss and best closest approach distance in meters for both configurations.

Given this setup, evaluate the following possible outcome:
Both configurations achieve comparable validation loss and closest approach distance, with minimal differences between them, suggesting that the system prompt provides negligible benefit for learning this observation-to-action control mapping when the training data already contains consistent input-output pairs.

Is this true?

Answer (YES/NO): NO